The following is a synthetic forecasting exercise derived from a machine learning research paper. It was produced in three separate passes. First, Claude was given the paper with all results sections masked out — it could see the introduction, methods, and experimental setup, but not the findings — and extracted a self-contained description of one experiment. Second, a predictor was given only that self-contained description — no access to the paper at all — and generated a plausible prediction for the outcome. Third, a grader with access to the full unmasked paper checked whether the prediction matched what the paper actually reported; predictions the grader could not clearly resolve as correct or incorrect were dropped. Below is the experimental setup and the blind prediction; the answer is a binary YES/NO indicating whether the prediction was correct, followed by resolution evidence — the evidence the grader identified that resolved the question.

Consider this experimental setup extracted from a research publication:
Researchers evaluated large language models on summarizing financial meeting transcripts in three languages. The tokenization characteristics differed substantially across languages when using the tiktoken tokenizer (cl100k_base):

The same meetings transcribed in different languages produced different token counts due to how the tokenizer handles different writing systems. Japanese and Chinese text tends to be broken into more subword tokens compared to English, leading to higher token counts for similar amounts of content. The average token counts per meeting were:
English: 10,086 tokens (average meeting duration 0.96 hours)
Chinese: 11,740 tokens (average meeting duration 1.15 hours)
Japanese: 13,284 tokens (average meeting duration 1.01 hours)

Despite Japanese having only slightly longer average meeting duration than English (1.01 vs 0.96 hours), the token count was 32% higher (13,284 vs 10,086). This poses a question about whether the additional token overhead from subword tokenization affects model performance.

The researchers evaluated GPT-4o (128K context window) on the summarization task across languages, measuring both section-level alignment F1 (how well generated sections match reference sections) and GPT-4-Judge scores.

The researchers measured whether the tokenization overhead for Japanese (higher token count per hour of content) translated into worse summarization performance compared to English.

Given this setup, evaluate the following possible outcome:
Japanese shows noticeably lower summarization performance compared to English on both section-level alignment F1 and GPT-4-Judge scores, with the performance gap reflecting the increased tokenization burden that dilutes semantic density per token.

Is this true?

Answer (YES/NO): NO